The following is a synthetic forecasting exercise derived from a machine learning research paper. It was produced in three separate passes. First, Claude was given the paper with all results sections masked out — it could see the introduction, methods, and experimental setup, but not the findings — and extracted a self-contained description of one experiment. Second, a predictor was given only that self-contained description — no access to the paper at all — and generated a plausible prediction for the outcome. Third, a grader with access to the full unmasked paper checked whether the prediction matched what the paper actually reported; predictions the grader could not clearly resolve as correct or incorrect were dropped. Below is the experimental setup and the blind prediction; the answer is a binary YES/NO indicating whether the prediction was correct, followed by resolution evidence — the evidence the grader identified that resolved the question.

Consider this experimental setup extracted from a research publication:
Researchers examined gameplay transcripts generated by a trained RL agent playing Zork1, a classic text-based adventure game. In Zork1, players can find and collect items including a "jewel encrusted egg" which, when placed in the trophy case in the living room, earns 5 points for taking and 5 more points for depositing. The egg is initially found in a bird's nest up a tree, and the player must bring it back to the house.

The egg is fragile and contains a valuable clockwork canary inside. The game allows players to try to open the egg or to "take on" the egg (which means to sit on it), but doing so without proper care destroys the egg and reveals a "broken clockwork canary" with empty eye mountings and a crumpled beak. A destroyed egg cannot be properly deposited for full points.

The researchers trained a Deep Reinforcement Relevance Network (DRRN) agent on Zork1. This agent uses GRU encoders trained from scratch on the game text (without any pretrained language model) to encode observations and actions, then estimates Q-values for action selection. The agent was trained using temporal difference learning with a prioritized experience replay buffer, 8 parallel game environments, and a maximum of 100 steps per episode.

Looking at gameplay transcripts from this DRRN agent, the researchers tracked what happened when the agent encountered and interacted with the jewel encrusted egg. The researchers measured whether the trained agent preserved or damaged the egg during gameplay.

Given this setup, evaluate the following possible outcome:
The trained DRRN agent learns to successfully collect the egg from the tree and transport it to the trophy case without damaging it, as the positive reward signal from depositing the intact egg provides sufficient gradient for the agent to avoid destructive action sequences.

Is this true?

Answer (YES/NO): NO